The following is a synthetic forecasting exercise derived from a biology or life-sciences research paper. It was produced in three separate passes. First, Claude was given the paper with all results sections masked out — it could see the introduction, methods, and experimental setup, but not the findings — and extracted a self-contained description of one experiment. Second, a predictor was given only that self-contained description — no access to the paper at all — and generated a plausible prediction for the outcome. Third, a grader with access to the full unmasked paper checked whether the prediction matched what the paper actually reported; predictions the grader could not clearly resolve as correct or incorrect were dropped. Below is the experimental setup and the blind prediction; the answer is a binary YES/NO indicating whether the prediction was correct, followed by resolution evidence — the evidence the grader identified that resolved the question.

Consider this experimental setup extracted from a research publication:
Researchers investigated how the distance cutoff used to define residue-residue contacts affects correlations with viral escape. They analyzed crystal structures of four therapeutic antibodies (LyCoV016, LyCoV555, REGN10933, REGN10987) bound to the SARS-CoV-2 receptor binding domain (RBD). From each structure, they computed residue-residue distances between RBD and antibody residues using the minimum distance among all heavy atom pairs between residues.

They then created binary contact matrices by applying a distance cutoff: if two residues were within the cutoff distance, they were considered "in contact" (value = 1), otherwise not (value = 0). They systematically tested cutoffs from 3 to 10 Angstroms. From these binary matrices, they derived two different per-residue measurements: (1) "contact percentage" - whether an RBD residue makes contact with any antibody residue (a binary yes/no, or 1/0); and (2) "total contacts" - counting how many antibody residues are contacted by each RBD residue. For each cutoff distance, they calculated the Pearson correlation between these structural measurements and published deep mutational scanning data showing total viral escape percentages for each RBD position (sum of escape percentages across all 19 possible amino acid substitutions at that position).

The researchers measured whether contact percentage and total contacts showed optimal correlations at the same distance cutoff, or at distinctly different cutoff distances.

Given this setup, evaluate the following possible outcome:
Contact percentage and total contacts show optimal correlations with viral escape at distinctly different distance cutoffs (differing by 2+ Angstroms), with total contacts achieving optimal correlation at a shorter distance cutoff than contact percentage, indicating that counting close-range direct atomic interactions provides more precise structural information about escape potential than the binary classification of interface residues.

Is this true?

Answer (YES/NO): NO